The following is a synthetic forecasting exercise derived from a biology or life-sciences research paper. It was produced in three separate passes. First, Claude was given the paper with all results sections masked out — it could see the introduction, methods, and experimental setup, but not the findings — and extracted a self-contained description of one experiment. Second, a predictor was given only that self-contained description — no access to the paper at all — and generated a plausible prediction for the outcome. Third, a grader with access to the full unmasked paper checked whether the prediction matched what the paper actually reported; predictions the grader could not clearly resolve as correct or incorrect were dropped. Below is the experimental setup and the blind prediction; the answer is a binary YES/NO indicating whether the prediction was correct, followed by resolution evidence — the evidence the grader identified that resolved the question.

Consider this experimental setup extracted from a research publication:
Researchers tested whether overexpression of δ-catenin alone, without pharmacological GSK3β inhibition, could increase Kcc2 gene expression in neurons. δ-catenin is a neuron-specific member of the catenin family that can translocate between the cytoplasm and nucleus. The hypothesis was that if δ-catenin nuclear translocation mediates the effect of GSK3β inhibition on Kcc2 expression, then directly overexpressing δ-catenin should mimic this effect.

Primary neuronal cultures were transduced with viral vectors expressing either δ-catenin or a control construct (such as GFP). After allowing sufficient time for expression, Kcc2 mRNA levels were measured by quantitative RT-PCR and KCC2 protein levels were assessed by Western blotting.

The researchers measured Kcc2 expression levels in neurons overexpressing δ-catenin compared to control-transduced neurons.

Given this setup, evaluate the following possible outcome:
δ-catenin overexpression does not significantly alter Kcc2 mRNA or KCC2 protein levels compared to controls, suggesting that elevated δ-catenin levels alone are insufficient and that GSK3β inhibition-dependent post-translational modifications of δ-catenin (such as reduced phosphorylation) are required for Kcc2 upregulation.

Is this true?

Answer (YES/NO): NO